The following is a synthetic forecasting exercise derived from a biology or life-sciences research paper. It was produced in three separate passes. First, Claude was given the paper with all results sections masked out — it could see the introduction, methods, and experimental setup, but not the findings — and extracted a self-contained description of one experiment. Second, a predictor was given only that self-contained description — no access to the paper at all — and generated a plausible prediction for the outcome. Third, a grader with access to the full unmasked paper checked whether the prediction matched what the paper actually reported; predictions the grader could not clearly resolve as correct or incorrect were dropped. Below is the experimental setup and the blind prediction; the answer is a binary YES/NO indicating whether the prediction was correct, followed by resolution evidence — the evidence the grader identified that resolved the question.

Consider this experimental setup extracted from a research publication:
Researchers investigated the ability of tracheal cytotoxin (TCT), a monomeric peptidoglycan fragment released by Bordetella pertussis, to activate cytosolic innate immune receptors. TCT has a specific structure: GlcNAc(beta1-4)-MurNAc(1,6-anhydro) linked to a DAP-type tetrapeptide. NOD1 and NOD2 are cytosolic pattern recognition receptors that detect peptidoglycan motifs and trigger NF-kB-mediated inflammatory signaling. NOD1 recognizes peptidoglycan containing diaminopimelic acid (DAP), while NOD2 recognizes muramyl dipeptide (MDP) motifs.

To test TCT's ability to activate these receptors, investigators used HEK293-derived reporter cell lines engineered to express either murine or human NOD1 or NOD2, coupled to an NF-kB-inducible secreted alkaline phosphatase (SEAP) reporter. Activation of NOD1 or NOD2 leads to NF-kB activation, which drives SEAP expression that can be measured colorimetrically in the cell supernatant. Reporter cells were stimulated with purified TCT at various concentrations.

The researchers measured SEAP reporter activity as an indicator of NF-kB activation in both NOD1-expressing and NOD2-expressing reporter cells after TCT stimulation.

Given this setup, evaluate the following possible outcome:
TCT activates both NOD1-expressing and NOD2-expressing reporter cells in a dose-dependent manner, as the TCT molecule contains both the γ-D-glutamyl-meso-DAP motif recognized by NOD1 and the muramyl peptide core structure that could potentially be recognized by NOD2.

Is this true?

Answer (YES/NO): NO